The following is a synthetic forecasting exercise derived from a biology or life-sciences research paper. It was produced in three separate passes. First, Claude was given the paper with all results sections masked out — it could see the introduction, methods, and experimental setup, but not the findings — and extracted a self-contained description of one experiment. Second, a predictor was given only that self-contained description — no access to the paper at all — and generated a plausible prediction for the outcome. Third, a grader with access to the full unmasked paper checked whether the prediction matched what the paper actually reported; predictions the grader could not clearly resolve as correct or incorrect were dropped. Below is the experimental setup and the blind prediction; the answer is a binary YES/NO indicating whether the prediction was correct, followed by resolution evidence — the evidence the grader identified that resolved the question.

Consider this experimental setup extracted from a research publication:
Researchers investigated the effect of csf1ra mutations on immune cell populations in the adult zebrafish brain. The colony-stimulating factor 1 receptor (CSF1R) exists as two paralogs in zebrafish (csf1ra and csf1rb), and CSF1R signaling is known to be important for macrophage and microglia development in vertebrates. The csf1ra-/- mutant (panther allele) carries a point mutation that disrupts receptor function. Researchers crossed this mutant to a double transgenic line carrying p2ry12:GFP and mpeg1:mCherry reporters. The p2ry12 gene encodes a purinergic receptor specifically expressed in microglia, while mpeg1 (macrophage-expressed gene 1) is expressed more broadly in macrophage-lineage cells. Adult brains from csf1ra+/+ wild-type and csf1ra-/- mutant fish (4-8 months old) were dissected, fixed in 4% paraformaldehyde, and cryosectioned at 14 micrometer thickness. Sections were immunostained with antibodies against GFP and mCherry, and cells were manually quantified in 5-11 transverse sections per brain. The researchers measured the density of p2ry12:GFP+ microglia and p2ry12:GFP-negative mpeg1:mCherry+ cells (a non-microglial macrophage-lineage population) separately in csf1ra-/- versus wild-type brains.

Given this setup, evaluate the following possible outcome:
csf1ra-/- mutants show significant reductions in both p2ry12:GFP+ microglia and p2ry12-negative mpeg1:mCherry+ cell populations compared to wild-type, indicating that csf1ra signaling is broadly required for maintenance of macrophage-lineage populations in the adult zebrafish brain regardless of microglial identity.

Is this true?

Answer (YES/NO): NO